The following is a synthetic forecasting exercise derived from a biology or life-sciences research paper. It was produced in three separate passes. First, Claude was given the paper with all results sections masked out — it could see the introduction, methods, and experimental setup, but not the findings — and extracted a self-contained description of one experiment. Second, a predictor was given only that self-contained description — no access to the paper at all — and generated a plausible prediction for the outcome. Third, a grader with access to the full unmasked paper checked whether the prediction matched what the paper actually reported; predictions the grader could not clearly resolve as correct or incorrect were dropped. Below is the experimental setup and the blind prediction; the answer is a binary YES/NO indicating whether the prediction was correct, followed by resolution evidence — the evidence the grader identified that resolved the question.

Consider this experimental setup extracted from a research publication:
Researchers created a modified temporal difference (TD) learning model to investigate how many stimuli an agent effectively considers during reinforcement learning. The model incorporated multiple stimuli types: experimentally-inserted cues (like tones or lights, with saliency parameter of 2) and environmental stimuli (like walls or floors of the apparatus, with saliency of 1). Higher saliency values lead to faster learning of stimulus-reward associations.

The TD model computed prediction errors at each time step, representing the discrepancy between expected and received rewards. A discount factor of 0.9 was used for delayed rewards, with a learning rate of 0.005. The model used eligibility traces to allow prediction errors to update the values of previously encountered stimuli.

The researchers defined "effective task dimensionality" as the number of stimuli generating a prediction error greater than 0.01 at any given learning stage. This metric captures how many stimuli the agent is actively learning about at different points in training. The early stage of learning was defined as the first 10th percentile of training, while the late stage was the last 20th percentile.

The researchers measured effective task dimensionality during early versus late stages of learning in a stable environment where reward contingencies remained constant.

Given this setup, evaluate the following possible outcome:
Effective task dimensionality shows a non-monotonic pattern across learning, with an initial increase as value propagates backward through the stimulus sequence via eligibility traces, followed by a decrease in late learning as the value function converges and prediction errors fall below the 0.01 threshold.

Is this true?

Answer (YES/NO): NO